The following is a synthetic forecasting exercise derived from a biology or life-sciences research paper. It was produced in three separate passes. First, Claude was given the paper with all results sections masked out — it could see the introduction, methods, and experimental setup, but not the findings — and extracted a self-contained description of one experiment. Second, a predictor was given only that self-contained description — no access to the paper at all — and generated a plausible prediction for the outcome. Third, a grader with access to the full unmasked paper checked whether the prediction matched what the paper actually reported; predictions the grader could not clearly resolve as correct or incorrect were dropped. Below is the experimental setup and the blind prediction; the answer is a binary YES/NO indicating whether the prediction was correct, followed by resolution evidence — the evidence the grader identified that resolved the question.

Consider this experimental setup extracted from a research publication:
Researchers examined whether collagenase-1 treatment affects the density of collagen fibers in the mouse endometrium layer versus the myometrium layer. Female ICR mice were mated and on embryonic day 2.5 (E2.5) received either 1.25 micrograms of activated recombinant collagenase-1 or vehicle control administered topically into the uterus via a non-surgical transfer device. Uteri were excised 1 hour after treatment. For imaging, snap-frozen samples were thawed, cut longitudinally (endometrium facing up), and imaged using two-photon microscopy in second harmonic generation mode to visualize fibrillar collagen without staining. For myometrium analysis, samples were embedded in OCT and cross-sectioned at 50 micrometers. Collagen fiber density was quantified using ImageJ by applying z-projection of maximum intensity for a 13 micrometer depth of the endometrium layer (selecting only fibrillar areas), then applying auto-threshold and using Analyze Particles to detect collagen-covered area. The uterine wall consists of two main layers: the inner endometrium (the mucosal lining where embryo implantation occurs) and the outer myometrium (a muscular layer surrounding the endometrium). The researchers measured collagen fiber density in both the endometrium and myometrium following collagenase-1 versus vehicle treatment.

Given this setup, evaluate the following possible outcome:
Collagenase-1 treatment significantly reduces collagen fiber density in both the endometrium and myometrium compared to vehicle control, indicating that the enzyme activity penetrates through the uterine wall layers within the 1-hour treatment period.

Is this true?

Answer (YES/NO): NO